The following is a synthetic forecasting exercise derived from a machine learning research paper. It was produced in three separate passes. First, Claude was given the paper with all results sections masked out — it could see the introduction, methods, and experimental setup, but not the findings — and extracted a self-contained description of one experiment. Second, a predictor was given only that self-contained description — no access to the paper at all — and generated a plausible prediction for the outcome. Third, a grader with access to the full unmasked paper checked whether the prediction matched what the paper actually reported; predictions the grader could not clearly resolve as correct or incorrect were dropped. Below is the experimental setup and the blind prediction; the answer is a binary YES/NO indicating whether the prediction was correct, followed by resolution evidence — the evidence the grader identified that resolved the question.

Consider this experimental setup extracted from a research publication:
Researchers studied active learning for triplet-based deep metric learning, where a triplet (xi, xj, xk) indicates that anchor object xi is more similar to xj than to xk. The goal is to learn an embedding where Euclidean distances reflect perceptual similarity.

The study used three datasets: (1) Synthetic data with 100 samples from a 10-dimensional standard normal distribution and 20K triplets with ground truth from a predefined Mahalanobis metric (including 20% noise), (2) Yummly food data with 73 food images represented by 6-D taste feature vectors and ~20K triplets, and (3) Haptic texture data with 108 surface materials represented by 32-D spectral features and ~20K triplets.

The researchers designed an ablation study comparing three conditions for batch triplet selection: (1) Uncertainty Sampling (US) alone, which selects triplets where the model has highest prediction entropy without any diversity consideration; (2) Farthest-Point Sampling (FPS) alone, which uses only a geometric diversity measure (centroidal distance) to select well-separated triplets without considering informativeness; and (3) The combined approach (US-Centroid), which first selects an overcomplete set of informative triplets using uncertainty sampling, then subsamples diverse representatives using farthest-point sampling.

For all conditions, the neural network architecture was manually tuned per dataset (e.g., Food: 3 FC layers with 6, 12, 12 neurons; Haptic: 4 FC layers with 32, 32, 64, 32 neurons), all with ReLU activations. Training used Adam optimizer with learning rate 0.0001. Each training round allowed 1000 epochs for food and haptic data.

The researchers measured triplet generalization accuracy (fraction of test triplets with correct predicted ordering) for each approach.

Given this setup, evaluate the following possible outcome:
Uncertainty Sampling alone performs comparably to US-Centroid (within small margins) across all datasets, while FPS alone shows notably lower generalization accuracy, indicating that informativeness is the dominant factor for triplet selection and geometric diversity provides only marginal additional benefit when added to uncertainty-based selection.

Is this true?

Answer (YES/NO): NO